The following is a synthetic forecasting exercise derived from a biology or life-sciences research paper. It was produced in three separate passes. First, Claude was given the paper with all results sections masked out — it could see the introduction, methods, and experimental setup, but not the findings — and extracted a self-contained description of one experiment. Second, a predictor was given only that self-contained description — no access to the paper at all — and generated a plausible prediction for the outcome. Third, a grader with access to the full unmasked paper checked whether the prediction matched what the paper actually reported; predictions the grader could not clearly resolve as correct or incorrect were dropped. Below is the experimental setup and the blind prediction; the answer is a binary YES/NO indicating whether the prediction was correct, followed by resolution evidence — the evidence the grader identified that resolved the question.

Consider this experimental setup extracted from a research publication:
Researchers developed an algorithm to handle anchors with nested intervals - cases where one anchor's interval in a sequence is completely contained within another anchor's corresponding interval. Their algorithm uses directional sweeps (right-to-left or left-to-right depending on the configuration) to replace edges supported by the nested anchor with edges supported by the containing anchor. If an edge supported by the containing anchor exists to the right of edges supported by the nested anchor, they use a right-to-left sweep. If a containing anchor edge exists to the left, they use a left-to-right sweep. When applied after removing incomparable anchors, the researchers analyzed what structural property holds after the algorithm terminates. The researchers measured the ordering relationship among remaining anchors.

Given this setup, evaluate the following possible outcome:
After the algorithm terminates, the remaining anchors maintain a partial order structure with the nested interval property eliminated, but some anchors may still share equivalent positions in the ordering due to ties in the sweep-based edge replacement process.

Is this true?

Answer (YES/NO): NO